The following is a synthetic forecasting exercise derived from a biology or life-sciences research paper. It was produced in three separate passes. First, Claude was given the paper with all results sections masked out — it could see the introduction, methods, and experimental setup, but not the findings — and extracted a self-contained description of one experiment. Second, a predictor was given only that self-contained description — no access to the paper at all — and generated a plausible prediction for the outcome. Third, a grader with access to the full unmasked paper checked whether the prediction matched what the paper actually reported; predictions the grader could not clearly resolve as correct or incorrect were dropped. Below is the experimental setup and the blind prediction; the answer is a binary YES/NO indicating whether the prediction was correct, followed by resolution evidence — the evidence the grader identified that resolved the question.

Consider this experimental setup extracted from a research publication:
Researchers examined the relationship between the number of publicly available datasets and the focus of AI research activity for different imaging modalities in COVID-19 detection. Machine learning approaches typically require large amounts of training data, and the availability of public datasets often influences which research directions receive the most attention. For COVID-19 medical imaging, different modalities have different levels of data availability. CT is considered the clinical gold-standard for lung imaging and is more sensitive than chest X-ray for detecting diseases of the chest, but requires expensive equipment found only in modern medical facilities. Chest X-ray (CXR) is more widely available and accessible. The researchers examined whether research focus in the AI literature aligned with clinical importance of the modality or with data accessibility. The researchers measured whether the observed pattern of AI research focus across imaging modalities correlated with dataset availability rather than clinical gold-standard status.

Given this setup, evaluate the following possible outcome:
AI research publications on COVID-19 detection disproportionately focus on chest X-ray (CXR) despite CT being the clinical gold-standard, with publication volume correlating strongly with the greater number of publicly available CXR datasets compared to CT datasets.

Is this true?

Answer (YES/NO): YES